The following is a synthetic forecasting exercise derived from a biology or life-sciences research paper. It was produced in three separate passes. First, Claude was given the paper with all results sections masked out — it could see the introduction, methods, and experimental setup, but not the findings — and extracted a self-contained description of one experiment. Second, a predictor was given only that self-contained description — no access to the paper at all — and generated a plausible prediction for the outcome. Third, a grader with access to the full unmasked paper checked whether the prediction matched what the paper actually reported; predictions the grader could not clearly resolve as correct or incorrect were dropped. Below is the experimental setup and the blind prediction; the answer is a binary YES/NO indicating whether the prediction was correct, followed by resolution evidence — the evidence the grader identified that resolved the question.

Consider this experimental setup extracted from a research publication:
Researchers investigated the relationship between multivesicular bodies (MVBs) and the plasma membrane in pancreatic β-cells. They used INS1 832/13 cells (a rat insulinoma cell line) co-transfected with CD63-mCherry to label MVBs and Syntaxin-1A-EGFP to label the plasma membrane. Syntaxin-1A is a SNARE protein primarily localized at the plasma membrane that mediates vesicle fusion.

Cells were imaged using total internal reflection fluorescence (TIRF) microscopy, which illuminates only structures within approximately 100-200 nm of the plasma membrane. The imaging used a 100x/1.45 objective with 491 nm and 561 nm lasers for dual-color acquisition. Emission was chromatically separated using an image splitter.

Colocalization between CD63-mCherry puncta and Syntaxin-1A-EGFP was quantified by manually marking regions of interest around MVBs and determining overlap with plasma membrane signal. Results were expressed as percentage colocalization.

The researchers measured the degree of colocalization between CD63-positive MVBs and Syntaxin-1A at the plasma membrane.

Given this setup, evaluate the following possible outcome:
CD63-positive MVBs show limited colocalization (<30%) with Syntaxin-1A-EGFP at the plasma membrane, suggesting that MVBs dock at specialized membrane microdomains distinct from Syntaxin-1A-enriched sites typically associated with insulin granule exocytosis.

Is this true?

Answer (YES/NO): YES